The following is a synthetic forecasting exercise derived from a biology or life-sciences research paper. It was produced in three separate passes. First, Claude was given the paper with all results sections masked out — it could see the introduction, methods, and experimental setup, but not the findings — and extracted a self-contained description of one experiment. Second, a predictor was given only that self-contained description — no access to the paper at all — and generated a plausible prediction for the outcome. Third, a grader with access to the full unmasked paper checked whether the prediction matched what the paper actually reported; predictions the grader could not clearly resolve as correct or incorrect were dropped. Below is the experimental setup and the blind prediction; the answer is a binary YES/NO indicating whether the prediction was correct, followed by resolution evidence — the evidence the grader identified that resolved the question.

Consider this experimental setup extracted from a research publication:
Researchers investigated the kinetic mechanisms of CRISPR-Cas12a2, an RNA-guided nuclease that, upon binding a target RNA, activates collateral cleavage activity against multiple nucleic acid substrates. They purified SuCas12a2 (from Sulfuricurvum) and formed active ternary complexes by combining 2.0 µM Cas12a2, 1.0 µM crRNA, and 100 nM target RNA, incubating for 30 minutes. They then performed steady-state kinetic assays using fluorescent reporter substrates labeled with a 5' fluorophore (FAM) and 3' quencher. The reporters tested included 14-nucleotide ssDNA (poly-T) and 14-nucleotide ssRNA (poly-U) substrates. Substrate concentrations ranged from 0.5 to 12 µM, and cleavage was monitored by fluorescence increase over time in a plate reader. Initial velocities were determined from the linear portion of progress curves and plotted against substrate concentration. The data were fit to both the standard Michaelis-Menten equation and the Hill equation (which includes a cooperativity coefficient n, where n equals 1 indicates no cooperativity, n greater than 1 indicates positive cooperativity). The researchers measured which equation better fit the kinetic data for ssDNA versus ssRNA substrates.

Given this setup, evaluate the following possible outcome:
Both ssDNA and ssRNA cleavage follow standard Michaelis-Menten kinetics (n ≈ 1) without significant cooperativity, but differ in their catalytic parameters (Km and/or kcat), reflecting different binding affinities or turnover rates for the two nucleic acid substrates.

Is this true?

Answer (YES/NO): NO